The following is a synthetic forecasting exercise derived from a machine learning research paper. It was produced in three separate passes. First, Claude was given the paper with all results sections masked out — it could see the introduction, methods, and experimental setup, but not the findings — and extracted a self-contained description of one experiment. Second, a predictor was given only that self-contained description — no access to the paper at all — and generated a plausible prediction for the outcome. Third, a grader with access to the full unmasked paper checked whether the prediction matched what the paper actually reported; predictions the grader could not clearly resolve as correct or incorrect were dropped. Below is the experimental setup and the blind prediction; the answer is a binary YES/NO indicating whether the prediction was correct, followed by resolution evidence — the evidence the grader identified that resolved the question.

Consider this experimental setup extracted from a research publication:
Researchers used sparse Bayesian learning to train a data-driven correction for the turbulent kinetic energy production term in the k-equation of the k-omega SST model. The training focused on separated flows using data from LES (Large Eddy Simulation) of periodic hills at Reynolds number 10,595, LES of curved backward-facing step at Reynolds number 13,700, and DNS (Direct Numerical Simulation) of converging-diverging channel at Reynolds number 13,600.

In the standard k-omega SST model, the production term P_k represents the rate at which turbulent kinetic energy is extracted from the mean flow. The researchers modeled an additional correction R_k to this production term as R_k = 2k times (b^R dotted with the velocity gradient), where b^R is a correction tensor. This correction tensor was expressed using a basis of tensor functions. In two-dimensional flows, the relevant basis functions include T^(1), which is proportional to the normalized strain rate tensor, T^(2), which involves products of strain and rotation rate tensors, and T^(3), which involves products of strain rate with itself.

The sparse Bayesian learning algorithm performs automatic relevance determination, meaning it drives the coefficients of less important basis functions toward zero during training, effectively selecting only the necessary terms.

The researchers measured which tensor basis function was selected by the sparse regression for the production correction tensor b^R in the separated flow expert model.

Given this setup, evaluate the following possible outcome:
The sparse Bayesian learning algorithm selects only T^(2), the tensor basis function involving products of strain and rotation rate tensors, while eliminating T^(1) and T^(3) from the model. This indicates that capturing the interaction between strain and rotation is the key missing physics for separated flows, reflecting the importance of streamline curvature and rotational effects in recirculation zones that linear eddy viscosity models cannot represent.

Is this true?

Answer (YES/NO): NO